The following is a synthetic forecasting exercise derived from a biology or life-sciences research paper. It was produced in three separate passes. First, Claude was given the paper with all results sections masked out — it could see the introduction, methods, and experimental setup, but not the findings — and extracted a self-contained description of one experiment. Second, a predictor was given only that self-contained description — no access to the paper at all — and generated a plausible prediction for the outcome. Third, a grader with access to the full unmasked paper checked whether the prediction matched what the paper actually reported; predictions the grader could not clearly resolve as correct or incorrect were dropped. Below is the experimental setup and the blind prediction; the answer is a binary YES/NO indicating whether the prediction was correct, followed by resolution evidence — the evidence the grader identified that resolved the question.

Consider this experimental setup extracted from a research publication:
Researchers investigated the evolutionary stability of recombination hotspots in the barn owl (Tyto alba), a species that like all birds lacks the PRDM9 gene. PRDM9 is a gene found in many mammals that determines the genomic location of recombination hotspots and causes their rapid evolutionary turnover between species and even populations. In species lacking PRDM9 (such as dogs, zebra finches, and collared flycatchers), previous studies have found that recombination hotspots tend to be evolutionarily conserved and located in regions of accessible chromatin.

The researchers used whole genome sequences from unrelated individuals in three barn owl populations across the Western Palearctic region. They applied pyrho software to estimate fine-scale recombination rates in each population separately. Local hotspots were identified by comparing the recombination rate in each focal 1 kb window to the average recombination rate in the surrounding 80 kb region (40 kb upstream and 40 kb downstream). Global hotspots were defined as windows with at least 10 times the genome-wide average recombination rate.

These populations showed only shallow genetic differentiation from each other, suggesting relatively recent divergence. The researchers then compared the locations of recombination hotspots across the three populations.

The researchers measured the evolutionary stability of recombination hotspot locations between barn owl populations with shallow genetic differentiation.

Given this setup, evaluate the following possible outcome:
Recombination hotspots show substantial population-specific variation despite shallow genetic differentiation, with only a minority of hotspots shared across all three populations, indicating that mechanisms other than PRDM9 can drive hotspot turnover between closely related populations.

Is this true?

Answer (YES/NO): YES